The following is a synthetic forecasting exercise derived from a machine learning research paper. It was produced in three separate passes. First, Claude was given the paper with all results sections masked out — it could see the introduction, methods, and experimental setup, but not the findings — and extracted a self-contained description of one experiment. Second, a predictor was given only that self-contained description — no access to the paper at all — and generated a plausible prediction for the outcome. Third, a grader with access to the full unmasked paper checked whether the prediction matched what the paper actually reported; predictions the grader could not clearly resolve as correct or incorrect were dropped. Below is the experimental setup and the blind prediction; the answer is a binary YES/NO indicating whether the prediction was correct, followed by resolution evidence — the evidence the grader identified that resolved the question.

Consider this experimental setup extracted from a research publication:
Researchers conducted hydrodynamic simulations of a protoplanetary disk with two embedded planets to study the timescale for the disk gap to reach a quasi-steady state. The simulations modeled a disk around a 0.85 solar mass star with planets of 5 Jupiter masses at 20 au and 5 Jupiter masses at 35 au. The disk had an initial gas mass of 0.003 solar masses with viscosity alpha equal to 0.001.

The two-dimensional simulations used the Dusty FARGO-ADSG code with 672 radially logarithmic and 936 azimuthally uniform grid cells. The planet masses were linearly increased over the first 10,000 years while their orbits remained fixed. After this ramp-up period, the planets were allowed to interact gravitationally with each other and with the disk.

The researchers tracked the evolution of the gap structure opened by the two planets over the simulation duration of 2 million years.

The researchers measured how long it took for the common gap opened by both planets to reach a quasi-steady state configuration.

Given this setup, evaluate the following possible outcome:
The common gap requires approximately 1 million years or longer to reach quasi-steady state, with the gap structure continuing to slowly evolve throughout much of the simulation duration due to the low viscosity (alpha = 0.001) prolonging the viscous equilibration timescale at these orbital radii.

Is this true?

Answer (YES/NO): NO